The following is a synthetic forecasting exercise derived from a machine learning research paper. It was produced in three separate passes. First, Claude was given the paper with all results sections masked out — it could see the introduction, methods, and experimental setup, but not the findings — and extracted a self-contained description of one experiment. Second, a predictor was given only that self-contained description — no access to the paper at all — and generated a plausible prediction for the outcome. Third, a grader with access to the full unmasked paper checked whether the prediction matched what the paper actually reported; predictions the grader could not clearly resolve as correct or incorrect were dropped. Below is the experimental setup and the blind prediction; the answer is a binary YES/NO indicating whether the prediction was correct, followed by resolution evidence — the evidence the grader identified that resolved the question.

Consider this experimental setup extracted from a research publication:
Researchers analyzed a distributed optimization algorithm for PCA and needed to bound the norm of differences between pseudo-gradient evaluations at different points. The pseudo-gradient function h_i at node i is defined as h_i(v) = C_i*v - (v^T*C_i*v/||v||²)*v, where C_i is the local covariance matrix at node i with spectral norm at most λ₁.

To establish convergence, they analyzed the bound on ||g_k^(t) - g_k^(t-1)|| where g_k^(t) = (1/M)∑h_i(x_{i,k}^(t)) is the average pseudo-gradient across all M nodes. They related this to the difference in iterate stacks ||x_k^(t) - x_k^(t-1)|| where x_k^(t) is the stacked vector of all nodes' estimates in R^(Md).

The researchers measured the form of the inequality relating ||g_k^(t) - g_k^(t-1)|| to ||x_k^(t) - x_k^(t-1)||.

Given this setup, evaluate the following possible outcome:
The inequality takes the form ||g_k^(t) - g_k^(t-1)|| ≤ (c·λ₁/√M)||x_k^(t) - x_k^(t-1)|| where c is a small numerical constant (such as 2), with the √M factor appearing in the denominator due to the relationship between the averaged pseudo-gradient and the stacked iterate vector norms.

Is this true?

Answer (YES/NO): NO